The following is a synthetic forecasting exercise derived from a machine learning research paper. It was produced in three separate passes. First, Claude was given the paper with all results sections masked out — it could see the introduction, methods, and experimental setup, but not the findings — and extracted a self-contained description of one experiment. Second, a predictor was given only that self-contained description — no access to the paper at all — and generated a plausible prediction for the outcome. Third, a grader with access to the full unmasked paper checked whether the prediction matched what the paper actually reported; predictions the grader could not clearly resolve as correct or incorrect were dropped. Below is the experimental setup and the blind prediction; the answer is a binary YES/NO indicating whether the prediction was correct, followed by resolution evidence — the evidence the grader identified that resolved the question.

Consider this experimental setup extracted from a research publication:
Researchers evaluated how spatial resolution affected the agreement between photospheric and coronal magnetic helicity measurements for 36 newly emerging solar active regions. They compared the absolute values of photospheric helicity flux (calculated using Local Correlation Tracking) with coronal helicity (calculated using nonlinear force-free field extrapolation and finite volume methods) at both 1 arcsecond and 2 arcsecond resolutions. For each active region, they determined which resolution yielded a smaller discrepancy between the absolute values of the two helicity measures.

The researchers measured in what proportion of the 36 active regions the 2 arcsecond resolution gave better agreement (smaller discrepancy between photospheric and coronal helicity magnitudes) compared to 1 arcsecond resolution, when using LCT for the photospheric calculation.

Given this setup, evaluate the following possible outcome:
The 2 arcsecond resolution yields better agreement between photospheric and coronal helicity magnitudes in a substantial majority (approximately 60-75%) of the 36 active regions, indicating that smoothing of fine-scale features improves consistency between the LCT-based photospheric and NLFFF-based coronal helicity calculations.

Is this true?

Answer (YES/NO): NO